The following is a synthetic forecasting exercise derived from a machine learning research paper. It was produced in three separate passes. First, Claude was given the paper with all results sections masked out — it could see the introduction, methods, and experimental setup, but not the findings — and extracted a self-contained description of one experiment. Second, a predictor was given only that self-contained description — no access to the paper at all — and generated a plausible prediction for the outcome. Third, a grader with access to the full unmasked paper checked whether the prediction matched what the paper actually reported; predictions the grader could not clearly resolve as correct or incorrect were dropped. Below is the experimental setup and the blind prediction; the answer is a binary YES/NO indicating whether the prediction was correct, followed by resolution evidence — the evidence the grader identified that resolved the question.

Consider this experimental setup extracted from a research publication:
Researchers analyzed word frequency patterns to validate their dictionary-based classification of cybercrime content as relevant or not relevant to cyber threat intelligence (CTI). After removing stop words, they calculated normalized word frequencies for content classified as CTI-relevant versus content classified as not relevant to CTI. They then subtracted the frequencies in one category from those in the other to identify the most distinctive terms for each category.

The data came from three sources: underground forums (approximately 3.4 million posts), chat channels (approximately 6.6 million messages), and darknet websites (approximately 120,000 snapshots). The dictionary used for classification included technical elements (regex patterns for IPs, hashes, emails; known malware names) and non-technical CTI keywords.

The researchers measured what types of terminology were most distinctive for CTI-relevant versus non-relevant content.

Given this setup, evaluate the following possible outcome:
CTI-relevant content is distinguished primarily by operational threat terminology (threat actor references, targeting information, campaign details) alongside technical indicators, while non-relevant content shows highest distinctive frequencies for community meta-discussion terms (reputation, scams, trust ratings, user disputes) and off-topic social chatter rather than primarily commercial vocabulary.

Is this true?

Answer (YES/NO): NO